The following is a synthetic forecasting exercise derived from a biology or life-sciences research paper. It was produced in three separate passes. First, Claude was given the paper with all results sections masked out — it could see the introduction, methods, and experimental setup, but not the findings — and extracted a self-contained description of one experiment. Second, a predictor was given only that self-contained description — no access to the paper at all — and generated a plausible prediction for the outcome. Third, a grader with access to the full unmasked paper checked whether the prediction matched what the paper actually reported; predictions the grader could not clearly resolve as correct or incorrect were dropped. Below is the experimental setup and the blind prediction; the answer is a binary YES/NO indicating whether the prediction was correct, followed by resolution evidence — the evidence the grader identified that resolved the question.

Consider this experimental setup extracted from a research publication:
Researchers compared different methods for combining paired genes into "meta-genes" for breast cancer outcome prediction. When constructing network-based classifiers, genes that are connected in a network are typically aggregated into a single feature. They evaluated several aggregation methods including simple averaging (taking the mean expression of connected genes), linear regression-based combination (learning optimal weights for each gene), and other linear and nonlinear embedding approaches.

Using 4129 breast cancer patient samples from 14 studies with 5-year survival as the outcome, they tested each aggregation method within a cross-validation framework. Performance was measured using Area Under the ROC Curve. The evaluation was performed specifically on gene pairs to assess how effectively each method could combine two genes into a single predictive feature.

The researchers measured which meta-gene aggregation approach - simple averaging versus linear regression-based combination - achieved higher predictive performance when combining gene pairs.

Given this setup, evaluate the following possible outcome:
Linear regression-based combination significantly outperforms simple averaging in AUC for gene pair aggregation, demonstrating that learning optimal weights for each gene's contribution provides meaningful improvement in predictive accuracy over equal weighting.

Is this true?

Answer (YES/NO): YES